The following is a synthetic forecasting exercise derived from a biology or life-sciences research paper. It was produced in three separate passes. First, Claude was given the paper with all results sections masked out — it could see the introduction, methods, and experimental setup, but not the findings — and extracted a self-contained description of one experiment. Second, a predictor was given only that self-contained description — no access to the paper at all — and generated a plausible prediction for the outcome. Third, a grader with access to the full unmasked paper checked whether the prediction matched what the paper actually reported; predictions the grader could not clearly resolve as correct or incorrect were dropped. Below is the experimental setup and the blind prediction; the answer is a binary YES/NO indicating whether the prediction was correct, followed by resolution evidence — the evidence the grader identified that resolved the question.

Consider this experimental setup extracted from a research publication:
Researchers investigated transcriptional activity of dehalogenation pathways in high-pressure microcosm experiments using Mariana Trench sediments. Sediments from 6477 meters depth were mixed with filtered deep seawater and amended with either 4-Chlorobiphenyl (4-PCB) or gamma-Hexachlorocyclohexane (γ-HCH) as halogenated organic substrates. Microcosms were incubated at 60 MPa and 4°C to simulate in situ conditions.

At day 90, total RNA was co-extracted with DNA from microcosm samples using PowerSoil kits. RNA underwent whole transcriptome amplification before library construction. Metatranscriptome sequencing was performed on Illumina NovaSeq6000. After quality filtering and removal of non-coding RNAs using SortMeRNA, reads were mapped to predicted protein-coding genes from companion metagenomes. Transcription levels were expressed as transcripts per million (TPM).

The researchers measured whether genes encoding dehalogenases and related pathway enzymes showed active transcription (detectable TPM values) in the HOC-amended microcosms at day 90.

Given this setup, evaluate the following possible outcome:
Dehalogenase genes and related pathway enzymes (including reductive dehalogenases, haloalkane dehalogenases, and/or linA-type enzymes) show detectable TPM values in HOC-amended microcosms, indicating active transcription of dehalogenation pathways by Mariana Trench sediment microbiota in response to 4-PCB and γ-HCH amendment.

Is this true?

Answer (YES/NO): YES